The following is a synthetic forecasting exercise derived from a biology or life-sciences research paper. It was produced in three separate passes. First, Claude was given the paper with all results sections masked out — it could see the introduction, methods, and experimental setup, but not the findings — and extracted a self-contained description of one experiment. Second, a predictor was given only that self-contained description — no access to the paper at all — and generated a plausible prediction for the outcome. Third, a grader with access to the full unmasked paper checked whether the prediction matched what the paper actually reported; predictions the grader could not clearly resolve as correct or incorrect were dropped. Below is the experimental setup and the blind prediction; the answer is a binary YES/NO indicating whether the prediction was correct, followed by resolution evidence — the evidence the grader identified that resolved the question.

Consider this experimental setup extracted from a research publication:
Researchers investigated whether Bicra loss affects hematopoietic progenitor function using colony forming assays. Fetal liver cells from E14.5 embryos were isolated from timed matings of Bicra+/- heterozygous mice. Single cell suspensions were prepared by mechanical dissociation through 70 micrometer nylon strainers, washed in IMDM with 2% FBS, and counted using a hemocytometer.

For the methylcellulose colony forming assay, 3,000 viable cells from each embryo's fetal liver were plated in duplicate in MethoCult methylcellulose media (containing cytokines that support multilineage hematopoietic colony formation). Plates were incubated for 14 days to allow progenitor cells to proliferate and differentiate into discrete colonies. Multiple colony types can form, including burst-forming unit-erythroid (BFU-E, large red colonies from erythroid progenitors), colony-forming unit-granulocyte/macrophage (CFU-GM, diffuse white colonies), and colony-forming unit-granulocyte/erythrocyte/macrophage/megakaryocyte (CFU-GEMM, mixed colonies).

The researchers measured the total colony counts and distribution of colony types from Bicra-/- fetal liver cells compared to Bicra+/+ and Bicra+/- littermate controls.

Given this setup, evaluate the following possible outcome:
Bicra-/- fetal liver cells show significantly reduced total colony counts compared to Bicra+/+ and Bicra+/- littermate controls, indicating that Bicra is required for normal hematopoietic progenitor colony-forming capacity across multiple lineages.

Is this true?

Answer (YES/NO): NO